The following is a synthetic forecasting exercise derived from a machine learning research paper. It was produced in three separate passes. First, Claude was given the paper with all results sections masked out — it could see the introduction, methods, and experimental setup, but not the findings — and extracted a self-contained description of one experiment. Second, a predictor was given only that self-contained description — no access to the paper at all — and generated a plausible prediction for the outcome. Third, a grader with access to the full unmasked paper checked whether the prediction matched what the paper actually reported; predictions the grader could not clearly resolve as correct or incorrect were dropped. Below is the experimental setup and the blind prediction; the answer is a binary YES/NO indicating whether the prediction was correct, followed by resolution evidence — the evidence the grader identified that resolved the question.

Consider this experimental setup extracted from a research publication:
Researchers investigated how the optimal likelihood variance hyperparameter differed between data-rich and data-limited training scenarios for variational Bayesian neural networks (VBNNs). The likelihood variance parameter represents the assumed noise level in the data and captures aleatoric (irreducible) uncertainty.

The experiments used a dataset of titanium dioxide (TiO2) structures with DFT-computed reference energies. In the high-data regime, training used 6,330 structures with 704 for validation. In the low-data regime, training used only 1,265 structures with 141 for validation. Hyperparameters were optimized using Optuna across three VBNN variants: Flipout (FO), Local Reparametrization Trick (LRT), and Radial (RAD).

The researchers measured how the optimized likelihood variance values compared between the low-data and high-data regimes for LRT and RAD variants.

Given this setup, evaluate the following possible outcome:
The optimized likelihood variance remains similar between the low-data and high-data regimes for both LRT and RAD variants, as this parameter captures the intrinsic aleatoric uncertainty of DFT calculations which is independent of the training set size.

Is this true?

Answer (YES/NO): NO